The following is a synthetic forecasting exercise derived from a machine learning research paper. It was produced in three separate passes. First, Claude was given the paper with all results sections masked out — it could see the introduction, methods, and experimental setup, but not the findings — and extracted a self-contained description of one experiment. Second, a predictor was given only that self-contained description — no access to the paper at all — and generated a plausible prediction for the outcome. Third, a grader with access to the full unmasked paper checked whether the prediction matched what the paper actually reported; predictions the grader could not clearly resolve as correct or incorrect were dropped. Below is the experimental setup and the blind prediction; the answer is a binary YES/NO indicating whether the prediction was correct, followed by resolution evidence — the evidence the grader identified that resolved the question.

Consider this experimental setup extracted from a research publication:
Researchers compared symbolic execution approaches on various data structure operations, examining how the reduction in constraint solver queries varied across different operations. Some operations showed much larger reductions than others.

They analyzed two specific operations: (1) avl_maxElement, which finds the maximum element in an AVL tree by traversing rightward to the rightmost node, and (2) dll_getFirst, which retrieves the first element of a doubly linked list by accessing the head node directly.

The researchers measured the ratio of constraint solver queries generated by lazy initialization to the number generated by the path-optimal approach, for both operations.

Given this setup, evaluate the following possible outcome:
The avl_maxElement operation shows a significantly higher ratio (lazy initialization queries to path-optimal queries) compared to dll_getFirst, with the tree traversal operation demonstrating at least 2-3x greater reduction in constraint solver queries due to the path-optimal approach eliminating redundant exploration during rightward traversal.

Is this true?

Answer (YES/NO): YES